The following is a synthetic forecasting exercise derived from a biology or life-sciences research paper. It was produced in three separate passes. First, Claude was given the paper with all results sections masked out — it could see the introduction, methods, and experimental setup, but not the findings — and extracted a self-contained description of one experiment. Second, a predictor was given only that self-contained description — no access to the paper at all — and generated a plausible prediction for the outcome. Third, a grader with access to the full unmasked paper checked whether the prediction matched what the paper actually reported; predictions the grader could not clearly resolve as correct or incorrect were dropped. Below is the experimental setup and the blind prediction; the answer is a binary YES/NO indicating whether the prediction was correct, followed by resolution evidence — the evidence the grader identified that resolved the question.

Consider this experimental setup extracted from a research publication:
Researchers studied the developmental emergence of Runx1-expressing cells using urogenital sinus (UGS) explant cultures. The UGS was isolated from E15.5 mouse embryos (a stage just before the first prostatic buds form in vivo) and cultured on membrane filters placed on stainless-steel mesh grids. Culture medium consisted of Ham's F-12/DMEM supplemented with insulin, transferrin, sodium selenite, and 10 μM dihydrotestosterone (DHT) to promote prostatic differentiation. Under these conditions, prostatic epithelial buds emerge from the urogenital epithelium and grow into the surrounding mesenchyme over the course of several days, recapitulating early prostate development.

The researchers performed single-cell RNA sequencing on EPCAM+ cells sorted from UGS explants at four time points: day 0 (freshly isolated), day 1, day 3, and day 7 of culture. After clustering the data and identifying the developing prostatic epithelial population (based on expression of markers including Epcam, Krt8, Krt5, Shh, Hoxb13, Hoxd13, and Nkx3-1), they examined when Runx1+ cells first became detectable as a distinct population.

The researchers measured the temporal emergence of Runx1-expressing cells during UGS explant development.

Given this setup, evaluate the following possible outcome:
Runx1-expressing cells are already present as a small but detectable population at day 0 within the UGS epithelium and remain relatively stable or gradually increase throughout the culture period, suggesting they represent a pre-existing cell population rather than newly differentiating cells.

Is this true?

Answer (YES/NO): NO